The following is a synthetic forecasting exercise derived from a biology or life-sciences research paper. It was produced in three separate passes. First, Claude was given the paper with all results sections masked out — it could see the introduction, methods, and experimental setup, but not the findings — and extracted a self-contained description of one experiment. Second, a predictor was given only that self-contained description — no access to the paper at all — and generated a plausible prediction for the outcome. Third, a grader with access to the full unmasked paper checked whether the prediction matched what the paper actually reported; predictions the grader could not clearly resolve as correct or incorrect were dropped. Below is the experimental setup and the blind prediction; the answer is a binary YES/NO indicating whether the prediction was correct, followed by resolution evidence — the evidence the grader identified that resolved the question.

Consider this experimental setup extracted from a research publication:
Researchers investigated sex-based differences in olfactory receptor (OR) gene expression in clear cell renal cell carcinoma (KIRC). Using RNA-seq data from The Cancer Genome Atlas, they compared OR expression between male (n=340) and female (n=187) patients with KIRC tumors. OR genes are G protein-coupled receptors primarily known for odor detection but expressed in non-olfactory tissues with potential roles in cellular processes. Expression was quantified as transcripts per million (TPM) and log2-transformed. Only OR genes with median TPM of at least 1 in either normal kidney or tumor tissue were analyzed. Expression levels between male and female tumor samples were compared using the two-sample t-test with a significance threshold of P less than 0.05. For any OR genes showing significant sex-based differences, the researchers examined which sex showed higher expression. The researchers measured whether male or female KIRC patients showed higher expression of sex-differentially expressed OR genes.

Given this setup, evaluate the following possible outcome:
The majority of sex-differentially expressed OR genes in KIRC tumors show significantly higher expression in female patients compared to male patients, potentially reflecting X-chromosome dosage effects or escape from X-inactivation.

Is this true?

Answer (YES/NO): YES